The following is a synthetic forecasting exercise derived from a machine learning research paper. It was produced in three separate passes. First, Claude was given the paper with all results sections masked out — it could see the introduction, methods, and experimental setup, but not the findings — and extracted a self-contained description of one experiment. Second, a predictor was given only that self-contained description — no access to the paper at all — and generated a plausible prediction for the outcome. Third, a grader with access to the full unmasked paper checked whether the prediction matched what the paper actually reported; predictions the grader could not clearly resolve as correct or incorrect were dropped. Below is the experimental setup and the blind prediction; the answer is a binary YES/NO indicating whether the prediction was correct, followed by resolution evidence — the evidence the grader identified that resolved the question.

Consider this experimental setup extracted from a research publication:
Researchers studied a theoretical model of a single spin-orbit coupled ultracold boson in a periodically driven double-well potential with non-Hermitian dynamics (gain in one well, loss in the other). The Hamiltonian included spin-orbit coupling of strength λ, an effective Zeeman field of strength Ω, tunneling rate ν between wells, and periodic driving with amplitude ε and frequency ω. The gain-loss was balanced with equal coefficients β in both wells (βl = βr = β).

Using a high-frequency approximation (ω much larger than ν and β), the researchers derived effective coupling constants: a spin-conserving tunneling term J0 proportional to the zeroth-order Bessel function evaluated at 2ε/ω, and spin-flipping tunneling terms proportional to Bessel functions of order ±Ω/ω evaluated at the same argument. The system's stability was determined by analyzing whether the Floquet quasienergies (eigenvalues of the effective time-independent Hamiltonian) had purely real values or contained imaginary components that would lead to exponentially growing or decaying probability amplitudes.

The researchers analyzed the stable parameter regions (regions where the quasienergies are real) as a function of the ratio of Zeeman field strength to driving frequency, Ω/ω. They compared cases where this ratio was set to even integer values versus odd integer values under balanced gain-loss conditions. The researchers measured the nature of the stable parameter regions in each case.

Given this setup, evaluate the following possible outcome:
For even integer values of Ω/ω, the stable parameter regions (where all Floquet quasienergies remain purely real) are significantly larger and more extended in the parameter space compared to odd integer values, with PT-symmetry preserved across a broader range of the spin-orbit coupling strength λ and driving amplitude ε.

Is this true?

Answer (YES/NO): YES